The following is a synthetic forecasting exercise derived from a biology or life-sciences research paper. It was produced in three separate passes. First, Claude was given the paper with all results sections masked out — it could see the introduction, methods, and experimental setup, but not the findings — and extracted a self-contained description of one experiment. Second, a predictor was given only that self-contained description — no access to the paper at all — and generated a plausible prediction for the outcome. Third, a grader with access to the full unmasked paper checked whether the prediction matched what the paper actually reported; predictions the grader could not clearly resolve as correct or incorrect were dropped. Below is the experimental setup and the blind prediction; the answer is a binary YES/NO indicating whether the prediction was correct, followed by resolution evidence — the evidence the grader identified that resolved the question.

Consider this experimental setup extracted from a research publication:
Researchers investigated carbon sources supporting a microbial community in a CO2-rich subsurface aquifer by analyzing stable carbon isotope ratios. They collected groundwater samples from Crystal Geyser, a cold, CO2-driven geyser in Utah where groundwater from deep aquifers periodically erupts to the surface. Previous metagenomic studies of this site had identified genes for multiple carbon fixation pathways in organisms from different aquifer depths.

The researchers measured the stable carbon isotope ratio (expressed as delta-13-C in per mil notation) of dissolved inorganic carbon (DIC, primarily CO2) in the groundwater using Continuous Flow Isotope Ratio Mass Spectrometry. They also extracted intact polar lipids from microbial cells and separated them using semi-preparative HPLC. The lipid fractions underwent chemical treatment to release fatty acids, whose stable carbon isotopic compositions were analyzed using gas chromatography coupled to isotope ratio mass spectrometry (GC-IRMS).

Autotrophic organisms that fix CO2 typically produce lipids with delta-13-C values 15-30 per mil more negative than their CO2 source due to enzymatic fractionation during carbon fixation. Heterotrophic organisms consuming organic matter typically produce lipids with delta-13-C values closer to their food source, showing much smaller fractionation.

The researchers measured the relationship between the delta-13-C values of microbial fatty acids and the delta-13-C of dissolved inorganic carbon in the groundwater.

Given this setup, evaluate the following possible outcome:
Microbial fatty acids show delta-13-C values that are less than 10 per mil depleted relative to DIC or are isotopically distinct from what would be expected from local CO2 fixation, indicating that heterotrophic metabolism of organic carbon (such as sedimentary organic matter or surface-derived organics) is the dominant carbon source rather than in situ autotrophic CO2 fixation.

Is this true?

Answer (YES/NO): NO